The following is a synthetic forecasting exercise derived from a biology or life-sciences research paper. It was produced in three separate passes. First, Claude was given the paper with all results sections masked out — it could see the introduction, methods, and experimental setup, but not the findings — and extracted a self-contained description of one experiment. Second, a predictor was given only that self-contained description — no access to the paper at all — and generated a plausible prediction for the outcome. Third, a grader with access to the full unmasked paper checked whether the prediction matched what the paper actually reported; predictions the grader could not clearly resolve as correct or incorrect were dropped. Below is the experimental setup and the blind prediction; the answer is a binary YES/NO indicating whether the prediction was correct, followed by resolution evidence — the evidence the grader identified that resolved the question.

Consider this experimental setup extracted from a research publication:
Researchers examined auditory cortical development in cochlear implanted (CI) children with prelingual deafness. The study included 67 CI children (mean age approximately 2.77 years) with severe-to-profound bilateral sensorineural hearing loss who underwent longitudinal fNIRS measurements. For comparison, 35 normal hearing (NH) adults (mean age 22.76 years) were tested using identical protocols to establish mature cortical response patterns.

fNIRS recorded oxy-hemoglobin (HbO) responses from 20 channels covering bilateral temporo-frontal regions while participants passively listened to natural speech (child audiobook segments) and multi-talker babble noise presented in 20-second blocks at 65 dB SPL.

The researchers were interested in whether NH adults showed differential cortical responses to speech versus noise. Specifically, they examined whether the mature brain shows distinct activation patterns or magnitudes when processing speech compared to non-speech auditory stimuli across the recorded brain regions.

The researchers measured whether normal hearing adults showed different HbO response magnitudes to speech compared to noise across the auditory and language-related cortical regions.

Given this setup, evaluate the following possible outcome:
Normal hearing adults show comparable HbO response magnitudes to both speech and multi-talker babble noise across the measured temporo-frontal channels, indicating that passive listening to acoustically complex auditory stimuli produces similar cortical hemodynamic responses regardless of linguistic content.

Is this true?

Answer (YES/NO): NO